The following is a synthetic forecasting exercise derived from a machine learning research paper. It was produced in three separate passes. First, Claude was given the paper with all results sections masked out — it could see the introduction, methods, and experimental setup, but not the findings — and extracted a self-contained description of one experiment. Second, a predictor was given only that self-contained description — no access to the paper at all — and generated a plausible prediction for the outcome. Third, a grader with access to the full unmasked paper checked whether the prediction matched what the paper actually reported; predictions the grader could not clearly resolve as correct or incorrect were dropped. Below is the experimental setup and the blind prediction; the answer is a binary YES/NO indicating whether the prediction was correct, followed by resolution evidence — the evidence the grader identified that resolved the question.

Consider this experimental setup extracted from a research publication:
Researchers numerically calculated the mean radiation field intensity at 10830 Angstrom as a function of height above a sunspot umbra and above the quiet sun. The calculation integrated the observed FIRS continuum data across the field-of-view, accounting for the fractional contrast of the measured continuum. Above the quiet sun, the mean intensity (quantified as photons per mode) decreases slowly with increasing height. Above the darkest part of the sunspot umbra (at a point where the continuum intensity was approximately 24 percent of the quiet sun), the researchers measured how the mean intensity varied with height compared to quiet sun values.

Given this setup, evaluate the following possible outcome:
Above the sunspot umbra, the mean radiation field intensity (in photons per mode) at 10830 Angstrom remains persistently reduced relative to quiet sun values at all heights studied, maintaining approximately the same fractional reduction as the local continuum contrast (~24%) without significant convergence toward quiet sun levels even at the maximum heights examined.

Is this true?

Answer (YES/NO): NO